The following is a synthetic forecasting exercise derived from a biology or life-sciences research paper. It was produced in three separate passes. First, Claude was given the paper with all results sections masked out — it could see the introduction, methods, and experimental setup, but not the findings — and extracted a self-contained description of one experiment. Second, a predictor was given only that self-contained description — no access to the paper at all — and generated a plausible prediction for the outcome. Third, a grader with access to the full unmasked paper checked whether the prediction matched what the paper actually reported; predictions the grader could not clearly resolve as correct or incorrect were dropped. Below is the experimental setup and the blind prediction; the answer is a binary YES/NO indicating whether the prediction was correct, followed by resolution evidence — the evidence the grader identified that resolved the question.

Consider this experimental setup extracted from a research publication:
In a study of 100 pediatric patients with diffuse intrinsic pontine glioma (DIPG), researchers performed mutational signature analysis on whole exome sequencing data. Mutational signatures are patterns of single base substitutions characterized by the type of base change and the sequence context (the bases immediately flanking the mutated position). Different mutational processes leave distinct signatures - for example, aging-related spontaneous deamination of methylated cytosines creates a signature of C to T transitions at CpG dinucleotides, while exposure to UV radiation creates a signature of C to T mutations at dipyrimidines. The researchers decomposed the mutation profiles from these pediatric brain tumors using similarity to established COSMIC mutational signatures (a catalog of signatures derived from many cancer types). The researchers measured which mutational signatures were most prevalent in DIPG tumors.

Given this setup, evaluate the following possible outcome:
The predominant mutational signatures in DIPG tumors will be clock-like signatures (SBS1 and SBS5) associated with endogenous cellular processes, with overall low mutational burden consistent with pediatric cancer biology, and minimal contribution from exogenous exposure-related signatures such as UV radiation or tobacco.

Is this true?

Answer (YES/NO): NO